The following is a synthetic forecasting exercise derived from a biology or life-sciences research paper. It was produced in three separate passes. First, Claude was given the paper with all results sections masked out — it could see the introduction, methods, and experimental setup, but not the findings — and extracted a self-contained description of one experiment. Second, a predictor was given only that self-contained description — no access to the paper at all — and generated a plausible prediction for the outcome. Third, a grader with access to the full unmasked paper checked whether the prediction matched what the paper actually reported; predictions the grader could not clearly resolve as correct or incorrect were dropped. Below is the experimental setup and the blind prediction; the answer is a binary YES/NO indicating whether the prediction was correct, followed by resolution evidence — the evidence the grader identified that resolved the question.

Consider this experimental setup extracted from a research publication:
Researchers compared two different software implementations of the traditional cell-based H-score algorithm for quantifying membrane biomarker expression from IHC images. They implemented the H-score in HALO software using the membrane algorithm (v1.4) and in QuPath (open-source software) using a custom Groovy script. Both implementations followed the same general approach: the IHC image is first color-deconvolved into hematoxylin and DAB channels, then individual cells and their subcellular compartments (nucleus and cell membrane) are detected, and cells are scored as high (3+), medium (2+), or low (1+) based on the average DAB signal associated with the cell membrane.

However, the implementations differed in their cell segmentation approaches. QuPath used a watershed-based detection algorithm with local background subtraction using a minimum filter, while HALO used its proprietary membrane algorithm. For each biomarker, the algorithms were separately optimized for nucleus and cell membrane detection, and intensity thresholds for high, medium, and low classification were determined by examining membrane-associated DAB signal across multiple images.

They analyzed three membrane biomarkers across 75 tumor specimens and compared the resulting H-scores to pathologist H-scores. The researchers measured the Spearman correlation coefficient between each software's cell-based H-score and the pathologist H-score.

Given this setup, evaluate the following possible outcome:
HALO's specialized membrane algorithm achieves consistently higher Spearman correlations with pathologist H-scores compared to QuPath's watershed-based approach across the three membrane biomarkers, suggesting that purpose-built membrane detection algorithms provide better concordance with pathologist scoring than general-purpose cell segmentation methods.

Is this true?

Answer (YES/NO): NO